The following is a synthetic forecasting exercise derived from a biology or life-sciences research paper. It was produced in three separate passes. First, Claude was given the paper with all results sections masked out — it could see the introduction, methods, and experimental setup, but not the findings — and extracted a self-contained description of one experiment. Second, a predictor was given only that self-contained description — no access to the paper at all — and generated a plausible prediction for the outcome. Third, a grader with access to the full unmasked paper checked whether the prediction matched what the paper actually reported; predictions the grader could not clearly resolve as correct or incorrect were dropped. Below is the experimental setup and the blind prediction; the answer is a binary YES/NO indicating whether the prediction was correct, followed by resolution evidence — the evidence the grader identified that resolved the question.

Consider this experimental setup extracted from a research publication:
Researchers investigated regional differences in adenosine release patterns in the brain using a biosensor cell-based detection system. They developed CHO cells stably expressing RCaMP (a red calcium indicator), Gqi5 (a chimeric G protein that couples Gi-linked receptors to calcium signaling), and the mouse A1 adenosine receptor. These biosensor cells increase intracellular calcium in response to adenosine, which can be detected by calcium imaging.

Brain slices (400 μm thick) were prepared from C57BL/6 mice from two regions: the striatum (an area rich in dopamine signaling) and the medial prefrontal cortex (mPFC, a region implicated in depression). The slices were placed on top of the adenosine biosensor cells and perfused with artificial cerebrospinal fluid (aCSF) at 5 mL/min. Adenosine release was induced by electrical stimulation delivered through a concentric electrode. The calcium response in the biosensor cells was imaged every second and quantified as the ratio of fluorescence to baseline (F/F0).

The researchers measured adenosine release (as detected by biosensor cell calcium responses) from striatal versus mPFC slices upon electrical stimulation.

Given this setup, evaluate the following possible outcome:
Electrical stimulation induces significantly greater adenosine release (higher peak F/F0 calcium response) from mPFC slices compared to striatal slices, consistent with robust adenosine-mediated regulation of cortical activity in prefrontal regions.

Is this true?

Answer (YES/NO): YES